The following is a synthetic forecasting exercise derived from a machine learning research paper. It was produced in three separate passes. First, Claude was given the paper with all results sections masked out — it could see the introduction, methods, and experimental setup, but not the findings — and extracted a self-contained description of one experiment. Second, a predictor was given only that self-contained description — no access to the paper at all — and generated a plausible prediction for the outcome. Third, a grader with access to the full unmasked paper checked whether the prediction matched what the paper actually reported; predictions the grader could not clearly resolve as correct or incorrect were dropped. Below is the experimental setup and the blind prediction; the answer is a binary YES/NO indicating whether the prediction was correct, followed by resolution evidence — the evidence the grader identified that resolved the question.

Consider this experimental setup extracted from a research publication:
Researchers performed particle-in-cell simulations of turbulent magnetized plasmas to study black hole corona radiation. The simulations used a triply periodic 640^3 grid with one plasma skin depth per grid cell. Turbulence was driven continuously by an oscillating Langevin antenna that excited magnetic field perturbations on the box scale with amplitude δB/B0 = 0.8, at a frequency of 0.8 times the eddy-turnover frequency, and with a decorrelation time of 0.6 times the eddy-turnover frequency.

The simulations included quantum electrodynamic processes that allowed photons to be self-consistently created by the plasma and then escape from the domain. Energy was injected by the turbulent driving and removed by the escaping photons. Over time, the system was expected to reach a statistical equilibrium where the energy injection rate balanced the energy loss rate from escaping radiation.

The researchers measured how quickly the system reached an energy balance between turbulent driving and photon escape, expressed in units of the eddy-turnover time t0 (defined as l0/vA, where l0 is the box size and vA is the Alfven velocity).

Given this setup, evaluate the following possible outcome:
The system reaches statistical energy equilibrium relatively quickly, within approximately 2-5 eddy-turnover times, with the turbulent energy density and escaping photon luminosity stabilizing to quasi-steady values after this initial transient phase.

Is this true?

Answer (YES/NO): YES